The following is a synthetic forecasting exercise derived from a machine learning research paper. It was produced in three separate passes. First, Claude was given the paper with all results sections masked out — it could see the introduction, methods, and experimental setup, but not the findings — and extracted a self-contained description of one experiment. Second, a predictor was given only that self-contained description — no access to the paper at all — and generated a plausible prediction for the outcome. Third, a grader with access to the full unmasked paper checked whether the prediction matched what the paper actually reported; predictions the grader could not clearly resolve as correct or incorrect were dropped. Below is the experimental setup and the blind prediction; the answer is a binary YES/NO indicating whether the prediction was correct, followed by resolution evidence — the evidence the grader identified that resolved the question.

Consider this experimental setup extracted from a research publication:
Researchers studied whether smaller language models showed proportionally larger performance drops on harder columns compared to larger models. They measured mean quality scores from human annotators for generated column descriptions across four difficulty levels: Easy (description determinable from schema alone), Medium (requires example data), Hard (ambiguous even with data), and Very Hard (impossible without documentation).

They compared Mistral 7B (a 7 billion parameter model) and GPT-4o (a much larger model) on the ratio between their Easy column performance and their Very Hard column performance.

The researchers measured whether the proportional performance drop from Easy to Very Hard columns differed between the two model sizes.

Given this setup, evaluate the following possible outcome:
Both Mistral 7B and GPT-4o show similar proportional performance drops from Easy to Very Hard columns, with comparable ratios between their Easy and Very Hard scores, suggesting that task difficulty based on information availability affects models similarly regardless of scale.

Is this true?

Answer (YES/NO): NO